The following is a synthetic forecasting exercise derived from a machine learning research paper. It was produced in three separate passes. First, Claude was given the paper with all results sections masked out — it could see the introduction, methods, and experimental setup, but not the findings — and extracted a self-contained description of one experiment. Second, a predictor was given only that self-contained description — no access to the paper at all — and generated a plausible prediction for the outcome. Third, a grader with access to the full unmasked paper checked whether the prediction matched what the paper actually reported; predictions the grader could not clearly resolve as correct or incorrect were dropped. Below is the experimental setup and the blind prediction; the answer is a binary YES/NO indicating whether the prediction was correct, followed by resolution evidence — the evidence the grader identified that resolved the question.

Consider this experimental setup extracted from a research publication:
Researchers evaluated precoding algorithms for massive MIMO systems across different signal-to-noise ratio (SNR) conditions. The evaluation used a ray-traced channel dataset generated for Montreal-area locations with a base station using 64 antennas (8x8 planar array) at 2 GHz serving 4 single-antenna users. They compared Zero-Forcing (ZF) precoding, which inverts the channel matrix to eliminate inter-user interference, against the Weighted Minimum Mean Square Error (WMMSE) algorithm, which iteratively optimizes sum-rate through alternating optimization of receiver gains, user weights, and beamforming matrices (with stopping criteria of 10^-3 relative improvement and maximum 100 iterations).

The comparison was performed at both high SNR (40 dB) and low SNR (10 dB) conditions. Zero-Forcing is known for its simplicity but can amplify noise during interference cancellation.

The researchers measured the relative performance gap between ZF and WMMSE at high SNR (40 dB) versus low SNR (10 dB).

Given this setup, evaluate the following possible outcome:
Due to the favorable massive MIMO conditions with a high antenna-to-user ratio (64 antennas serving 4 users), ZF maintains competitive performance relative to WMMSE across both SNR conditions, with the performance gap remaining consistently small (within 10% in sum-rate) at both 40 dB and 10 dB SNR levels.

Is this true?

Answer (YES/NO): NO